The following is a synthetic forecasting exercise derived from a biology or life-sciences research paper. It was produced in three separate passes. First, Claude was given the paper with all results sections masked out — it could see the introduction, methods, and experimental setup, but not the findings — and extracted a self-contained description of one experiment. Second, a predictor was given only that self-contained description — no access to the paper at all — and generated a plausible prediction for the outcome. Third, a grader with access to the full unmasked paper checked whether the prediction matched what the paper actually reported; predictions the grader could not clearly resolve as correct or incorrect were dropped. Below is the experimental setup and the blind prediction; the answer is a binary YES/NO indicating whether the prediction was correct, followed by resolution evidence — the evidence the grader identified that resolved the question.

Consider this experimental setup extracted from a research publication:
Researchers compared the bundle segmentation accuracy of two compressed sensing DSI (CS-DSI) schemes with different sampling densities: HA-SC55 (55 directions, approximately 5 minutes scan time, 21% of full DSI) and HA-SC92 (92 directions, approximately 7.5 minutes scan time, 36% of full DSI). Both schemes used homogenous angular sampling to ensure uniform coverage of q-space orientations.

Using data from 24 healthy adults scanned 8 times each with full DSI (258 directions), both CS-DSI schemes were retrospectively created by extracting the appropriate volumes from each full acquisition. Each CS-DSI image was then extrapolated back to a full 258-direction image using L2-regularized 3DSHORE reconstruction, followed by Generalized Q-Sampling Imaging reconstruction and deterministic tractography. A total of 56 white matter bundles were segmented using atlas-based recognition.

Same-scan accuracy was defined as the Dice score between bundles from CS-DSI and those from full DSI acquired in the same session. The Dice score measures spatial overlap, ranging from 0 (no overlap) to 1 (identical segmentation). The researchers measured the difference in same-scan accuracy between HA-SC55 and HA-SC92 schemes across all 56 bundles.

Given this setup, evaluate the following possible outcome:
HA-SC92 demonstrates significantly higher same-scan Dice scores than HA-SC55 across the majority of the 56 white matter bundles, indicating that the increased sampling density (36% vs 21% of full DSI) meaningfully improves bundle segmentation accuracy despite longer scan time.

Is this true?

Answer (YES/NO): YES